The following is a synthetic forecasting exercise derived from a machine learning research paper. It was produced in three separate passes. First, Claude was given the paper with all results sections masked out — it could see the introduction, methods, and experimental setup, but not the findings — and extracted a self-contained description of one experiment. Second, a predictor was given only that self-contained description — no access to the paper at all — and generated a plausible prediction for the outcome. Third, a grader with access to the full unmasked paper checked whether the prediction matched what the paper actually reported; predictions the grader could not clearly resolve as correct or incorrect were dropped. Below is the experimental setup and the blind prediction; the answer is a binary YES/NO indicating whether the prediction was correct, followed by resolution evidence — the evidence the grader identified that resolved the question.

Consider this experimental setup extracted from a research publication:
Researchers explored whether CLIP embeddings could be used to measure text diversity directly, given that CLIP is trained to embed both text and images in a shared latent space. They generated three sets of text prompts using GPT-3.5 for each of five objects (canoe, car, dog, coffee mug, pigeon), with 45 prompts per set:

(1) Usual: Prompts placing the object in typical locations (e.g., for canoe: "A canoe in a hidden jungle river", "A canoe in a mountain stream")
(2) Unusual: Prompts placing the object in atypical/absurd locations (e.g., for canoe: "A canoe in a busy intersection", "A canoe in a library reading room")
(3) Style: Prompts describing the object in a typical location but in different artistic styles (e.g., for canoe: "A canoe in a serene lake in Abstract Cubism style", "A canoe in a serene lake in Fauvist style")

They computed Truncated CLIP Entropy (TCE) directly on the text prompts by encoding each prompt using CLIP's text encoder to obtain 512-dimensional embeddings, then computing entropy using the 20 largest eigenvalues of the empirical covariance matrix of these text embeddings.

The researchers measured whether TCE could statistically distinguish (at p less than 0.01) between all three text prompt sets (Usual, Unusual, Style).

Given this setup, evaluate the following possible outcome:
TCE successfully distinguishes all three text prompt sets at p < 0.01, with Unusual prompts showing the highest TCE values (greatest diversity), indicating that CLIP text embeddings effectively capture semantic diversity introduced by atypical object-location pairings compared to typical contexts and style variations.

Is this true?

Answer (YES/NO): YES